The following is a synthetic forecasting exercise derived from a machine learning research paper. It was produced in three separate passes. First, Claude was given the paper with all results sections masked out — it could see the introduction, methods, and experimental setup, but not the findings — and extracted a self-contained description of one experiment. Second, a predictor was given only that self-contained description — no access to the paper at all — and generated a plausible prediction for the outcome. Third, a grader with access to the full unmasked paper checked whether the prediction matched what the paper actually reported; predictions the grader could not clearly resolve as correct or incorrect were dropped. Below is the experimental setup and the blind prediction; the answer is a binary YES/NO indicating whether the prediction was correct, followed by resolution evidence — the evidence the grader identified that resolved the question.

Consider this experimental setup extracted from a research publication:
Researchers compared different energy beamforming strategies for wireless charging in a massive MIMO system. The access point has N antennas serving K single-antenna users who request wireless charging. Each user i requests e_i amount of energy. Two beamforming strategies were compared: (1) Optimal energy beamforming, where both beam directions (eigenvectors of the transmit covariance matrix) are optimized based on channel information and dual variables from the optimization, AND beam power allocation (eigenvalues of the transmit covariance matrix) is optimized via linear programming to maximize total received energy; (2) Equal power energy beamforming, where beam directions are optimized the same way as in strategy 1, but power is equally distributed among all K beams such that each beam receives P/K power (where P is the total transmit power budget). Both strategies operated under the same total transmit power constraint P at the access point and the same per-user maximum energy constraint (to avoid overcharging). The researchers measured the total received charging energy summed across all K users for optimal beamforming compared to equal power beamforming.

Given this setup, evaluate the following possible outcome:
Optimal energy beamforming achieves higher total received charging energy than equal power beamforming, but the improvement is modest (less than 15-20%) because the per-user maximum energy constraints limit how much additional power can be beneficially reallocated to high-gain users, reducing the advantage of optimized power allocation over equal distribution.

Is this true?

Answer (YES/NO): NO